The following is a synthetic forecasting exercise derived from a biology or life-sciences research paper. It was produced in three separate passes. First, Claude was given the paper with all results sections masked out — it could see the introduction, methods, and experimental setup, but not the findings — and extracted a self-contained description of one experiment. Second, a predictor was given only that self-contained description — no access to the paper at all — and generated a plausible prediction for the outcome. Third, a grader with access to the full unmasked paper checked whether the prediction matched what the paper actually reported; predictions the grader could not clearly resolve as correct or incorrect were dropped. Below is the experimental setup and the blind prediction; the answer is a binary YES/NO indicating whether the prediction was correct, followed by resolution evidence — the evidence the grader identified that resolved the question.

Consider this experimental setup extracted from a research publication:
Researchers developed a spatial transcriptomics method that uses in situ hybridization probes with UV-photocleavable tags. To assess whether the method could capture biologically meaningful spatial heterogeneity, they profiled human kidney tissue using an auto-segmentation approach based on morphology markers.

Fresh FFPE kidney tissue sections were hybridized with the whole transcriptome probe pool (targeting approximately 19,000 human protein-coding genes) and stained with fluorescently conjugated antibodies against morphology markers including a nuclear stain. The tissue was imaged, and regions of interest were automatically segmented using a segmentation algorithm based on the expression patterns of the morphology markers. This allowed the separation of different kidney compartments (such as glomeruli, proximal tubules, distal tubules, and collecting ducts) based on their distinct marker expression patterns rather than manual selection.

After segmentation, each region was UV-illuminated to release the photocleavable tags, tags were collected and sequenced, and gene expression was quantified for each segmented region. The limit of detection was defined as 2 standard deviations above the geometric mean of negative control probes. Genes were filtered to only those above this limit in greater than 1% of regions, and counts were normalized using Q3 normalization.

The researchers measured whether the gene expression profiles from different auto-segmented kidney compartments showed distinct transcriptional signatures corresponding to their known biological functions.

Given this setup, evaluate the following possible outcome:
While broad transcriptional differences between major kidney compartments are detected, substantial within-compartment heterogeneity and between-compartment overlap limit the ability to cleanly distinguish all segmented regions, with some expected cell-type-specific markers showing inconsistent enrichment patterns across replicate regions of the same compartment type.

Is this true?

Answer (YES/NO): NO